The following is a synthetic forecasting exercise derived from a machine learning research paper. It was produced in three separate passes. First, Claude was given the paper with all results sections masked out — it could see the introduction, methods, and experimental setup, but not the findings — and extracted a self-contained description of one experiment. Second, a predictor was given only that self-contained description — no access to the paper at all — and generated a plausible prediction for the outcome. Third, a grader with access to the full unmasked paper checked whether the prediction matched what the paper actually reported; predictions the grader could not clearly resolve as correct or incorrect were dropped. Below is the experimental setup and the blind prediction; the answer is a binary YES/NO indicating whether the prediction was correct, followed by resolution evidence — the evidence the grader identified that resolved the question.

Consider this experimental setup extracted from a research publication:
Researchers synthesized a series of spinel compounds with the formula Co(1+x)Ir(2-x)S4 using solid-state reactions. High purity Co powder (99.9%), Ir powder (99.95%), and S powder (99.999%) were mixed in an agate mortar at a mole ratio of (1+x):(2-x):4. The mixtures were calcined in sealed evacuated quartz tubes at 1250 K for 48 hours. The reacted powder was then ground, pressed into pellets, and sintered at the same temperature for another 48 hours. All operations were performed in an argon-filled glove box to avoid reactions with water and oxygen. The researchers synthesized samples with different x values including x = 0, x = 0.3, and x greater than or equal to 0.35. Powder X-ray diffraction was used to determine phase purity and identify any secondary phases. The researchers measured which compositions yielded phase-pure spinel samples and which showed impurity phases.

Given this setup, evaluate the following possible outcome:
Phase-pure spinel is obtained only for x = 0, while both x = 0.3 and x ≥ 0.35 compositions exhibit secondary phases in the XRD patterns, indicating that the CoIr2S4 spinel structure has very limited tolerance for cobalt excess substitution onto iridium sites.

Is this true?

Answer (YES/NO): NO